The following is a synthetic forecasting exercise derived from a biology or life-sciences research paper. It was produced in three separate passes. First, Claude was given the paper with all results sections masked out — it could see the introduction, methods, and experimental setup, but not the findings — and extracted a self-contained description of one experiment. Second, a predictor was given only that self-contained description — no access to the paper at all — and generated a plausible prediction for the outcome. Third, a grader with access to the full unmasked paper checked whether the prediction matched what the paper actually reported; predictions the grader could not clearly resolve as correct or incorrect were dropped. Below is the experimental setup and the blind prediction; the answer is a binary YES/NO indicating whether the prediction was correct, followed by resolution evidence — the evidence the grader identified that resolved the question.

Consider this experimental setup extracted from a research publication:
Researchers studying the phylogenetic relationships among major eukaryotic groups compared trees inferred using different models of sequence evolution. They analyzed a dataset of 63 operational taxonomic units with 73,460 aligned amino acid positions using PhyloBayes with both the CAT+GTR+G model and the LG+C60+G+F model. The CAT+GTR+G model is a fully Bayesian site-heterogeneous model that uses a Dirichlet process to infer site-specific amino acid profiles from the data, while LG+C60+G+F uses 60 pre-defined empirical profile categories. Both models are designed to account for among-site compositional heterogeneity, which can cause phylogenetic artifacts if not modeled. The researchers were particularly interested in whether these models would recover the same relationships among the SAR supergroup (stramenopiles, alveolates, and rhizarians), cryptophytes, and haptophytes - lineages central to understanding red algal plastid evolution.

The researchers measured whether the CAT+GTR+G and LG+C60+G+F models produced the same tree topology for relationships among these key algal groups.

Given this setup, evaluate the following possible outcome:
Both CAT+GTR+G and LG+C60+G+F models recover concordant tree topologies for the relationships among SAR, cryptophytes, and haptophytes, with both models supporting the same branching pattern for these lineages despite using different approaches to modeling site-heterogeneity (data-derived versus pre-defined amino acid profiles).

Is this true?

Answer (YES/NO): NO